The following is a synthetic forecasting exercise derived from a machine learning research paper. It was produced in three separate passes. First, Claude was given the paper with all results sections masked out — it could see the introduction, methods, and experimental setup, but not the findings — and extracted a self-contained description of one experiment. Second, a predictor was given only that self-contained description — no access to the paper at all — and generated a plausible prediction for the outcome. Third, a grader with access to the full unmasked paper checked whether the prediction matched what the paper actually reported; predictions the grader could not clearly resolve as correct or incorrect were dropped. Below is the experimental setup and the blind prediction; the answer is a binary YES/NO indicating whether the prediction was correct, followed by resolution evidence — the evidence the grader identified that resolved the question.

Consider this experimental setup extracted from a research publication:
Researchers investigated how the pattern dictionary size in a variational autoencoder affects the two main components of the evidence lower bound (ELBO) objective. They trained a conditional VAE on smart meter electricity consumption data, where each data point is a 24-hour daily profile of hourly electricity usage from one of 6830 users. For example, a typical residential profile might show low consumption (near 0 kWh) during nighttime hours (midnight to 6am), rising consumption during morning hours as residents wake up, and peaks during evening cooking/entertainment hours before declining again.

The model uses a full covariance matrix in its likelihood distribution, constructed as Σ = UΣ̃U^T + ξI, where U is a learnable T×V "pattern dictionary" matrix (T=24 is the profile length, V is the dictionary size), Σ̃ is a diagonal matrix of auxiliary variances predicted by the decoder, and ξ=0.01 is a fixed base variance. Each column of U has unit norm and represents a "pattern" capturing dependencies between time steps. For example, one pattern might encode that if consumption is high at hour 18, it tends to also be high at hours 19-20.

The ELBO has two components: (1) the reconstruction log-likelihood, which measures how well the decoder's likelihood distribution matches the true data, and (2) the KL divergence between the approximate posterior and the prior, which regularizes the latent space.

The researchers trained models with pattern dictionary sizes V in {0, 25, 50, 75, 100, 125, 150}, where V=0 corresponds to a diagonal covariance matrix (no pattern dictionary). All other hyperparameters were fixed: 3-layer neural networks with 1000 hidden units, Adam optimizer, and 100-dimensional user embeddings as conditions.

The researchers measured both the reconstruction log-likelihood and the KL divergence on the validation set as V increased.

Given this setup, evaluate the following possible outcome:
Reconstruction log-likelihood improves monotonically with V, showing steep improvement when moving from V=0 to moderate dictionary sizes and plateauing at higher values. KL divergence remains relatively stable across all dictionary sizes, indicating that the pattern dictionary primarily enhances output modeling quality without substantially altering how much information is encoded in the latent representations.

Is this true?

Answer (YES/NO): NO